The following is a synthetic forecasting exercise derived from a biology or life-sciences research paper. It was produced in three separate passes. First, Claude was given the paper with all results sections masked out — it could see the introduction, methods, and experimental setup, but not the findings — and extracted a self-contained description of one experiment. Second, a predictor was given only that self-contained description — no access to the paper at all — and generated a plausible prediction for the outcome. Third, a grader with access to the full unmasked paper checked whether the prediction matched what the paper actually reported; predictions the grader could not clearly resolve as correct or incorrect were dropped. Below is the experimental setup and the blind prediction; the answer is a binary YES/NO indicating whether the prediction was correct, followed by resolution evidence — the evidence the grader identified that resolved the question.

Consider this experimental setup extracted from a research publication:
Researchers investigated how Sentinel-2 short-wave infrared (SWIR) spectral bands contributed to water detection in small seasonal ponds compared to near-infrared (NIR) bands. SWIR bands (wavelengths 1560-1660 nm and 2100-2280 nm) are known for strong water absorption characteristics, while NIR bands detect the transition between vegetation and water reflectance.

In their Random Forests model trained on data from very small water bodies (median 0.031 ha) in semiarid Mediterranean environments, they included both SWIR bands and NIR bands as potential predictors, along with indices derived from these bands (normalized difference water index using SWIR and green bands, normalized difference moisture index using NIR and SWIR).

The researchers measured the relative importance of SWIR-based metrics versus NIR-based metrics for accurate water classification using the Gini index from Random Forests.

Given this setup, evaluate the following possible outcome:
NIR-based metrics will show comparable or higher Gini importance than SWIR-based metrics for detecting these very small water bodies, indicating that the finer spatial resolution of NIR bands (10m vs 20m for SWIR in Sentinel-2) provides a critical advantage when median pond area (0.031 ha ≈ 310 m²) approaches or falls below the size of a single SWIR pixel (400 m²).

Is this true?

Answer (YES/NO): NO